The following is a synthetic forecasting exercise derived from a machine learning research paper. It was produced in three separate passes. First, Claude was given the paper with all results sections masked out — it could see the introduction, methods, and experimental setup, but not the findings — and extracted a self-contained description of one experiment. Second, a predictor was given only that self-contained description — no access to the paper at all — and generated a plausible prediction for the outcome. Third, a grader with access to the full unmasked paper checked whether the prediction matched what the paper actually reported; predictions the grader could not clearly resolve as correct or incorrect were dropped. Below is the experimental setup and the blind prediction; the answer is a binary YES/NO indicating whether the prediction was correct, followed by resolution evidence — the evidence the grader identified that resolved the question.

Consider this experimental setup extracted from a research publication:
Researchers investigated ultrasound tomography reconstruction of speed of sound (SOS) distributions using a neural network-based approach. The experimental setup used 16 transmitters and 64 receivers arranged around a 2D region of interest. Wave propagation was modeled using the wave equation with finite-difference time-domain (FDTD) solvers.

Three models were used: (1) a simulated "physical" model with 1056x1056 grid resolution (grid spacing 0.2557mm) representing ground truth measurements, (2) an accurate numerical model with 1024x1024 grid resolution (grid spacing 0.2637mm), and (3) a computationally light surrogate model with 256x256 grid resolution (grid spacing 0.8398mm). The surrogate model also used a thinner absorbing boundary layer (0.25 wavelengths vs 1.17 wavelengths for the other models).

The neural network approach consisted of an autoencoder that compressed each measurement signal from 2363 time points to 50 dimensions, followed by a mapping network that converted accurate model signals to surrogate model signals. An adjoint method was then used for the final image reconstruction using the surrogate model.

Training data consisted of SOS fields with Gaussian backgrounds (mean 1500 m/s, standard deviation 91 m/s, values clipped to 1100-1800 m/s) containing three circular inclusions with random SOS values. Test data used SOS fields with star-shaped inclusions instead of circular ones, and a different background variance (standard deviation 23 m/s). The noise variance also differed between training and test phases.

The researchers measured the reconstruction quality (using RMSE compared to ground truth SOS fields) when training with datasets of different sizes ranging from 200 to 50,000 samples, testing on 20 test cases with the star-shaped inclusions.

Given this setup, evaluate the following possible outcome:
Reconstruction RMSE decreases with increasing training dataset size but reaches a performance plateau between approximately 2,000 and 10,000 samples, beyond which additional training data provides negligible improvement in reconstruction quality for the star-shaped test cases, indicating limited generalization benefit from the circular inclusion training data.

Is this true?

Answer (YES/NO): YES